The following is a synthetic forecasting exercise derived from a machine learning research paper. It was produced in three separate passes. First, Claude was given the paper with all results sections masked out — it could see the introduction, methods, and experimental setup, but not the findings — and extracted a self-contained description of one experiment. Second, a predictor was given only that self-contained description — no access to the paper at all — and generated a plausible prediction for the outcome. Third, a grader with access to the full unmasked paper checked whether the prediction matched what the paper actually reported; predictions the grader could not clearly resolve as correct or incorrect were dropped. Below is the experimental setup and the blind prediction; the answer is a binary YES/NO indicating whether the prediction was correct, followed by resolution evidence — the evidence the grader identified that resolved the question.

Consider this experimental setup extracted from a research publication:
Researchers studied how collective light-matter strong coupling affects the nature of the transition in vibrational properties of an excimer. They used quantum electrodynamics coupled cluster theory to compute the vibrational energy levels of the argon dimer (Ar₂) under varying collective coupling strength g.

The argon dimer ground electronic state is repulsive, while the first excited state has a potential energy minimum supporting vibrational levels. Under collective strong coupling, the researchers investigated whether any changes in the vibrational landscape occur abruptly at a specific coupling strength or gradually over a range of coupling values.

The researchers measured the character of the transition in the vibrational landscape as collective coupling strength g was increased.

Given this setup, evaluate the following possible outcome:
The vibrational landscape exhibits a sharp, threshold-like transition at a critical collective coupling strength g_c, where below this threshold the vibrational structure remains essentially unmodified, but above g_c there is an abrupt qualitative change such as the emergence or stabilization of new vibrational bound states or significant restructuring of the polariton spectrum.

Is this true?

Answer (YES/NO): YES